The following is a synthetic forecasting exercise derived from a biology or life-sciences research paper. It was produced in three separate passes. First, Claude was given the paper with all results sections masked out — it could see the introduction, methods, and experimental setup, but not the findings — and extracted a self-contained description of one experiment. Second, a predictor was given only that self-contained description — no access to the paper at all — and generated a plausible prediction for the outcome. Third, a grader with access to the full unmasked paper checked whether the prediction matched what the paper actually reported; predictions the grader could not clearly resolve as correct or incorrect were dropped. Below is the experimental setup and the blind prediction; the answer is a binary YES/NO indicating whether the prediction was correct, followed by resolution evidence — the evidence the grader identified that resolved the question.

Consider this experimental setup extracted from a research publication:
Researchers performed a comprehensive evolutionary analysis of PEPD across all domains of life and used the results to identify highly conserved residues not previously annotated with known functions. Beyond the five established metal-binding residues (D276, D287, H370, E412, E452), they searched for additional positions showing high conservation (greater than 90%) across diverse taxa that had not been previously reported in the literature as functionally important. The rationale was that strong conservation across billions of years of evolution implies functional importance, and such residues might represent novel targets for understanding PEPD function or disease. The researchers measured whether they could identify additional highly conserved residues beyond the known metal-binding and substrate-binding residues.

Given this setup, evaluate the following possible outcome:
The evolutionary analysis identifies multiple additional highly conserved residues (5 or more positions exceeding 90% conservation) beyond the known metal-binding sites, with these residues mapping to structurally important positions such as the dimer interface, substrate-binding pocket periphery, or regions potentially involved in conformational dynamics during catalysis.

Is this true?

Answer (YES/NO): YES